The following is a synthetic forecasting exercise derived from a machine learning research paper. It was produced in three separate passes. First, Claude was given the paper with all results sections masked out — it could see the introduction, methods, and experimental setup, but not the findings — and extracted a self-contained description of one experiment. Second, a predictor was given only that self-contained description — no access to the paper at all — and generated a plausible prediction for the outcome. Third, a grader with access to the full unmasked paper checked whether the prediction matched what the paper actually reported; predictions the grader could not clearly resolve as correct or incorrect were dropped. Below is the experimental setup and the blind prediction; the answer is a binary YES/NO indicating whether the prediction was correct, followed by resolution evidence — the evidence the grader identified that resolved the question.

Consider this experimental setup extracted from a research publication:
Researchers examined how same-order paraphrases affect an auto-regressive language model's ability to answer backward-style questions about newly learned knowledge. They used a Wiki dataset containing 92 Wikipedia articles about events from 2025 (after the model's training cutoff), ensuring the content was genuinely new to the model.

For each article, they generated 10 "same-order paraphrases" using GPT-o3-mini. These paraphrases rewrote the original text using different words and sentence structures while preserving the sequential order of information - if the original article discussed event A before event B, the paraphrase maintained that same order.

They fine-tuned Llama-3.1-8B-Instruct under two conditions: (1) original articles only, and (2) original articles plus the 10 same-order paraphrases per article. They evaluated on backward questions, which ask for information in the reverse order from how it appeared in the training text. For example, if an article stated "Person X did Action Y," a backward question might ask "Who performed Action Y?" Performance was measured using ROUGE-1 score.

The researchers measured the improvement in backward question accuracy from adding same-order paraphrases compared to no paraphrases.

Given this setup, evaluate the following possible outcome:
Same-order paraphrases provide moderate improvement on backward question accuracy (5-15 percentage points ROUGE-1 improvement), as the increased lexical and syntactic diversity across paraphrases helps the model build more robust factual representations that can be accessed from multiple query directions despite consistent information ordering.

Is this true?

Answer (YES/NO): YES